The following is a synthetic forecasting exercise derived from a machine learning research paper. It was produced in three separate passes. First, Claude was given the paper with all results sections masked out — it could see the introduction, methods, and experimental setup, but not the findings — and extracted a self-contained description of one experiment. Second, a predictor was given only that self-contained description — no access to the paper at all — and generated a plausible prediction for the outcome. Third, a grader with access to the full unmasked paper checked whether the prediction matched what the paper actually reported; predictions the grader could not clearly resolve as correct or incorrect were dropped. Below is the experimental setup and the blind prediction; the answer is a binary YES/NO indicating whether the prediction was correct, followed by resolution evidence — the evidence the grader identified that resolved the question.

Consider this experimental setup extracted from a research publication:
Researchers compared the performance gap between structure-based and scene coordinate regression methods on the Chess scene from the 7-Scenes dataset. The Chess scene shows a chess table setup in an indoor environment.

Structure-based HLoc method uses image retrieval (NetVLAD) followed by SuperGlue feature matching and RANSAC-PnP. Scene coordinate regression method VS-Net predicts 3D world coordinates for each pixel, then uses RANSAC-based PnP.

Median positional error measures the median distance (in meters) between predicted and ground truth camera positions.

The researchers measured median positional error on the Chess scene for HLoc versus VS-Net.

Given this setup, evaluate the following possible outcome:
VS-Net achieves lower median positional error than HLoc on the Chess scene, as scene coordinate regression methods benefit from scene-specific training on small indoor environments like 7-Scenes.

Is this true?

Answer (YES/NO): YES